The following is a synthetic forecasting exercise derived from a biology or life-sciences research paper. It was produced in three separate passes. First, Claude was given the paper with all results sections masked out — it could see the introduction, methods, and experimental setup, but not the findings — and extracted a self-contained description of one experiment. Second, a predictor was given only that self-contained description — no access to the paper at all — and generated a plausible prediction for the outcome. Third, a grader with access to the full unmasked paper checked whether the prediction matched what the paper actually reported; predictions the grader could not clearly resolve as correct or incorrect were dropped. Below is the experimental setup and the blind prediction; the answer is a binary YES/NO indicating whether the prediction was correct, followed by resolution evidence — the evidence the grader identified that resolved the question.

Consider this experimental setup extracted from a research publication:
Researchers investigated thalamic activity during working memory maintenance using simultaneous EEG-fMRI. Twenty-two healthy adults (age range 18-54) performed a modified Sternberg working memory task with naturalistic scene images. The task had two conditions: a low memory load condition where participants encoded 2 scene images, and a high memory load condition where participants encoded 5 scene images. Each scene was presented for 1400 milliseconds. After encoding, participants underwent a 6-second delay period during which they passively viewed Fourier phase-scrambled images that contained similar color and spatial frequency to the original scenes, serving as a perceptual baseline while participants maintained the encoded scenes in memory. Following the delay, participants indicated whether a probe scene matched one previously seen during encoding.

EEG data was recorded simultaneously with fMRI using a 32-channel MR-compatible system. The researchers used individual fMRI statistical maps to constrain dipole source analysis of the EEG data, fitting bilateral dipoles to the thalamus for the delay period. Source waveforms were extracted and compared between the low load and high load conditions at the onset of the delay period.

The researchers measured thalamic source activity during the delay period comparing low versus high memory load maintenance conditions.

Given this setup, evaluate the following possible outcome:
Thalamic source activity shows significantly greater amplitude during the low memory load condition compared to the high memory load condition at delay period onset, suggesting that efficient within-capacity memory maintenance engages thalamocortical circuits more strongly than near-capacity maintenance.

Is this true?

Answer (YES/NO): YES